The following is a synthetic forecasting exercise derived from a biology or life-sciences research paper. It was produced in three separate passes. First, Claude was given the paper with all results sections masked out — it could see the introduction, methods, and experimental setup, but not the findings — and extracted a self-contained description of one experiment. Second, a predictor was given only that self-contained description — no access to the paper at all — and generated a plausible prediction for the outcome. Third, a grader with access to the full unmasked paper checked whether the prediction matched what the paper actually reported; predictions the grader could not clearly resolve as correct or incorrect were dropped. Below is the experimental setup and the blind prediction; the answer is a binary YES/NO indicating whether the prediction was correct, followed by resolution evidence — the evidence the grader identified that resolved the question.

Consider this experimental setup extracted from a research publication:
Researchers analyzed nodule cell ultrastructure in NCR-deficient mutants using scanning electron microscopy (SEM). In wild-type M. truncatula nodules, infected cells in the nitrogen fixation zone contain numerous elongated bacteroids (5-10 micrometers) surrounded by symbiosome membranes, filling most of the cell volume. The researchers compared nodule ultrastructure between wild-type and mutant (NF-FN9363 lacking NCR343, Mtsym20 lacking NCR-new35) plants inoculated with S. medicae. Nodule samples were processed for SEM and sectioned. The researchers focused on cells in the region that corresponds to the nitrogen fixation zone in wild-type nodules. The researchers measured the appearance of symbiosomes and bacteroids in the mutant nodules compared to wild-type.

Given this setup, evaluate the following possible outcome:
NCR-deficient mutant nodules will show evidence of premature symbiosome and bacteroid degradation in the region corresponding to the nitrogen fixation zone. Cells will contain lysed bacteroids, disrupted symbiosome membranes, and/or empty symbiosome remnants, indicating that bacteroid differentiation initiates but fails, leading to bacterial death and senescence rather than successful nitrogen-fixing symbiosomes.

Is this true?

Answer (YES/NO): YES